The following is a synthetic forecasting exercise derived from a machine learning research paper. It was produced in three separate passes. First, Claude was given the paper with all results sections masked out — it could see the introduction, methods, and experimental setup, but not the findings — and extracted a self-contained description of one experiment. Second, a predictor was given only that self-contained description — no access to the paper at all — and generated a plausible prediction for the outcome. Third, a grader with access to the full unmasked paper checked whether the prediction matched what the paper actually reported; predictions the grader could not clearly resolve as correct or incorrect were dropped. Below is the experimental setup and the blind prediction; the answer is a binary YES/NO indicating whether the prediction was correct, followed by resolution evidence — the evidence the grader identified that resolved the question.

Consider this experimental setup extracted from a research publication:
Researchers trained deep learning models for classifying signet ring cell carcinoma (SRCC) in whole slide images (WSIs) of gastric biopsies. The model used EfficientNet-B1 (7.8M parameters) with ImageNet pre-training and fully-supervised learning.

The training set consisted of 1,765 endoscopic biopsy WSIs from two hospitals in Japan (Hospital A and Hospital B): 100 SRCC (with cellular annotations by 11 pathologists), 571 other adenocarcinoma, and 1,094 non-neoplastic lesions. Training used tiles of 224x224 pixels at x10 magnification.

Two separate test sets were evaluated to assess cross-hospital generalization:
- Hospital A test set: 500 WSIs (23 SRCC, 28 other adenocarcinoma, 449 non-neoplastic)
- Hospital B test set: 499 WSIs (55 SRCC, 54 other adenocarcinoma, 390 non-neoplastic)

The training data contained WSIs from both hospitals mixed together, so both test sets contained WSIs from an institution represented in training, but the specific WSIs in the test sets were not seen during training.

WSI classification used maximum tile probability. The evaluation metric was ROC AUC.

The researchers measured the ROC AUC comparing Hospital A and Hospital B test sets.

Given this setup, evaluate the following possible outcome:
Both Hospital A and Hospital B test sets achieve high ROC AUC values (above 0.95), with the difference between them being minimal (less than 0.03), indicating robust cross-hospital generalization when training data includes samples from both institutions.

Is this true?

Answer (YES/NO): YES